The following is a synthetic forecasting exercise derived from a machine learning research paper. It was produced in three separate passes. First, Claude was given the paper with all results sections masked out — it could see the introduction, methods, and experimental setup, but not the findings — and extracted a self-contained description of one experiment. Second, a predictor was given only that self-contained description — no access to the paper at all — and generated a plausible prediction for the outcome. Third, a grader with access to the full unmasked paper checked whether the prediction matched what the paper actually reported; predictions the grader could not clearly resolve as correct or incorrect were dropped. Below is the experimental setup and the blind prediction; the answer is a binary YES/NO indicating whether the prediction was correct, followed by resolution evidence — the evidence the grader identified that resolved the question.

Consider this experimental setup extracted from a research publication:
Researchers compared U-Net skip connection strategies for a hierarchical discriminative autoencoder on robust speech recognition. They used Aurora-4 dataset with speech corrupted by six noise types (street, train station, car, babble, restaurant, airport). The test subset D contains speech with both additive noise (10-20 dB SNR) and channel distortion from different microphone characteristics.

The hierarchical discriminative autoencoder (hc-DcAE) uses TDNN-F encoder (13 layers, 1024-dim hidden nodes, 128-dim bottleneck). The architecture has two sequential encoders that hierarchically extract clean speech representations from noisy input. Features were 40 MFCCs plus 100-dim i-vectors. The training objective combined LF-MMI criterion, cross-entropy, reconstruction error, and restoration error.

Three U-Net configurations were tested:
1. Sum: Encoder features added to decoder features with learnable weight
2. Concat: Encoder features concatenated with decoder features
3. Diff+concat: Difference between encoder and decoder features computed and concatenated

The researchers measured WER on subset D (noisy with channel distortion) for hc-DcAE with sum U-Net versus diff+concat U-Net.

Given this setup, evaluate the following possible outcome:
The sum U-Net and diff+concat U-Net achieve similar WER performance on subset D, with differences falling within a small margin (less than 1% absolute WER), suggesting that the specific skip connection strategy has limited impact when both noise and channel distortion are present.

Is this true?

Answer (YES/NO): YES